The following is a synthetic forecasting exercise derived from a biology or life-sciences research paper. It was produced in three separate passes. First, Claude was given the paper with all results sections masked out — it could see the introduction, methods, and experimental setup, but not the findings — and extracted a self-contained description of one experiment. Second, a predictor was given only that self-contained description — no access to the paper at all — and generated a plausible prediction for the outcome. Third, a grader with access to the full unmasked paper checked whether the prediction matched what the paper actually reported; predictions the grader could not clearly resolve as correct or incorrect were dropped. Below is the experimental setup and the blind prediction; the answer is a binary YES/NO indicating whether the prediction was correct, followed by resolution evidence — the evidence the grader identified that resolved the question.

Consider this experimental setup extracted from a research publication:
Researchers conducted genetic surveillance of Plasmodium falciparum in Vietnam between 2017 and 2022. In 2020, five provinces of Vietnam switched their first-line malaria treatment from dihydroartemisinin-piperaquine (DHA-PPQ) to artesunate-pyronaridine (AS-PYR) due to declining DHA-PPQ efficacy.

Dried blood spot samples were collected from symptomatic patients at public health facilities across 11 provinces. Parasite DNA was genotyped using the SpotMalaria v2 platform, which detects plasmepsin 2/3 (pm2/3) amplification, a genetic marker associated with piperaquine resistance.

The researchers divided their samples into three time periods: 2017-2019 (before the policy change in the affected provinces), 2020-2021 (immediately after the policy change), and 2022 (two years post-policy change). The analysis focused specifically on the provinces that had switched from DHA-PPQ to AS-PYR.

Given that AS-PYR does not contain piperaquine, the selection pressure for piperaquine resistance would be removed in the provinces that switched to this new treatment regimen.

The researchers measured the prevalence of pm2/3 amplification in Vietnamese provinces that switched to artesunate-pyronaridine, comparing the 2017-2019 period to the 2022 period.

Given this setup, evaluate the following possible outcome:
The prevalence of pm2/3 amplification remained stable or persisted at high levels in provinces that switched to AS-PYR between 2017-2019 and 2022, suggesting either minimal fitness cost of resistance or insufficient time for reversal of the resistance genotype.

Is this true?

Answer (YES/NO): NO